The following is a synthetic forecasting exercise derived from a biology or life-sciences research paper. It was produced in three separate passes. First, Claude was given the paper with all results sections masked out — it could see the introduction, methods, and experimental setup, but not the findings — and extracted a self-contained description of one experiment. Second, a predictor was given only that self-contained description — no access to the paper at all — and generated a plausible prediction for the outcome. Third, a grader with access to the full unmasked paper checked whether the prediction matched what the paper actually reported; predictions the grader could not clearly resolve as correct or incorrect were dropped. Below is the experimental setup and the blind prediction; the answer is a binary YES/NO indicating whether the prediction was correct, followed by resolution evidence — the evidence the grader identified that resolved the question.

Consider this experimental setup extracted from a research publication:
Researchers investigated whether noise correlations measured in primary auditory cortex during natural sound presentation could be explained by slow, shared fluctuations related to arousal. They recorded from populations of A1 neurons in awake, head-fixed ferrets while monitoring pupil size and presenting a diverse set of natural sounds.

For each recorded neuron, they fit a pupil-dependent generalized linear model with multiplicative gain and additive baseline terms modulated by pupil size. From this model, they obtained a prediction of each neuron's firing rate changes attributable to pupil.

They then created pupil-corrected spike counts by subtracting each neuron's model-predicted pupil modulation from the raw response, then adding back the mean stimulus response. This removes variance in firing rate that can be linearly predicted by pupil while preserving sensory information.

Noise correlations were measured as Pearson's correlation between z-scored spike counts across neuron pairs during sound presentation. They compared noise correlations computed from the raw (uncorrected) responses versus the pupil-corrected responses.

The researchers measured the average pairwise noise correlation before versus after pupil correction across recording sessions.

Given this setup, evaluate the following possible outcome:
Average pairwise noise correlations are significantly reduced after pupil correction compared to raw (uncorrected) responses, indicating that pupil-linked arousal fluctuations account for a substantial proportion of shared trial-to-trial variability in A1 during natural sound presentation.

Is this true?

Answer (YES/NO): NO